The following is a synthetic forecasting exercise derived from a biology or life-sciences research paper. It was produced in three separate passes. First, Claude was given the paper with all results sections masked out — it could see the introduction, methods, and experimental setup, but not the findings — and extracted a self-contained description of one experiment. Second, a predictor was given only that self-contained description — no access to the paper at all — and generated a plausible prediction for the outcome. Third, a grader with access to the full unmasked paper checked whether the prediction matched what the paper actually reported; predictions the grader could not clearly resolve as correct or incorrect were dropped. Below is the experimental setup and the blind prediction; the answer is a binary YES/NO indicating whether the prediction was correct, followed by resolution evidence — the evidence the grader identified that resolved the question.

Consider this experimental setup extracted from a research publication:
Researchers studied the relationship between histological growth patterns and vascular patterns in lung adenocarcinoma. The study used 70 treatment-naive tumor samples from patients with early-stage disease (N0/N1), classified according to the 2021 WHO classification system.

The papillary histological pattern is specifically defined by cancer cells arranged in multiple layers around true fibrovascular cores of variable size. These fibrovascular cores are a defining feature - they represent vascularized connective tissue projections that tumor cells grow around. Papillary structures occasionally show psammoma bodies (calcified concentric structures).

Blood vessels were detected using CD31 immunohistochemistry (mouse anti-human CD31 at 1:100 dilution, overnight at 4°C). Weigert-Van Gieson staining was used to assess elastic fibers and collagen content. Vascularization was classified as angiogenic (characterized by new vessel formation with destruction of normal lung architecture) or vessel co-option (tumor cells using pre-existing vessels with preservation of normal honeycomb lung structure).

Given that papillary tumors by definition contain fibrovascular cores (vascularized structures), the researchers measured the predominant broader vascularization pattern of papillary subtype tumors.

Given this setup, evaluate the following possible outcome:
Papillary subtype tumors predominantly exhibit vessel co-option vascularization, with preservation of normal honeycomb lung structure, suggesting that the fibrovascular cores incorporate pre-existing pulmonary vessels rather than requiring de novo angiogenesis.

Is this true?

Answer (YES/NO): NO